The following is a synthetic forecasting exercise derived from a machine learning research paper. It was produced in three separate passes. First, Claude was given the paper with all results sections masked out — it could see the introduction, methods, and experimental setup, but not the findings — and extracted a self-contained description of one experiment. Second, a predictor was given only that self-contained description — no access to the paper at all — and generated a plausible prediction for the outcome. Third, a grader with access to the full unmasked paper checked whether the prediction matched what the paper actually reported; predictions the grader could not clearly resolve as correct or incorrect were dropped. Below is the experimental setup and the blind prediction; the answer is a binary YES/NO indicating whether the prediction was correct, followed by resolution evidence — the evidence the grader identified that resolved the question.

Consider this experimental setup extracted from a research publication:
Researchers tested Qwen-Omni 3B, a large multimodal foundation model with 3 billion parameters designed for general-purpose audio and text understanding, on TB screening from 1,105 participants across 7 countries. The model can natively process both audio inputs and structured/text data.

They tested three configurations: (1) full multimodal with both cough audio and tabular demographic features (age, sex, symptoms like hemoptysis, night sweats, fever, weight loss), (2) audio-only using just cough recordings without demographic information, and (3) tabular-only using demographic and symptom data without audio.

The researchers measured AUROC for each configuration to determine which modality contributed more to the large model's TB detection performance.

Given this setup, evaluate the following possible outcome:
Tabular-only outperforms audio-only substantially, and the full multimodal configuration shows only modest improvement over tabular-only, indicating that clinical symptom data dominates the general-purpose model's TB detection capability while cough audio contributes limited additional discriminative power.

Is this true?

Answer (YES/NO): NO